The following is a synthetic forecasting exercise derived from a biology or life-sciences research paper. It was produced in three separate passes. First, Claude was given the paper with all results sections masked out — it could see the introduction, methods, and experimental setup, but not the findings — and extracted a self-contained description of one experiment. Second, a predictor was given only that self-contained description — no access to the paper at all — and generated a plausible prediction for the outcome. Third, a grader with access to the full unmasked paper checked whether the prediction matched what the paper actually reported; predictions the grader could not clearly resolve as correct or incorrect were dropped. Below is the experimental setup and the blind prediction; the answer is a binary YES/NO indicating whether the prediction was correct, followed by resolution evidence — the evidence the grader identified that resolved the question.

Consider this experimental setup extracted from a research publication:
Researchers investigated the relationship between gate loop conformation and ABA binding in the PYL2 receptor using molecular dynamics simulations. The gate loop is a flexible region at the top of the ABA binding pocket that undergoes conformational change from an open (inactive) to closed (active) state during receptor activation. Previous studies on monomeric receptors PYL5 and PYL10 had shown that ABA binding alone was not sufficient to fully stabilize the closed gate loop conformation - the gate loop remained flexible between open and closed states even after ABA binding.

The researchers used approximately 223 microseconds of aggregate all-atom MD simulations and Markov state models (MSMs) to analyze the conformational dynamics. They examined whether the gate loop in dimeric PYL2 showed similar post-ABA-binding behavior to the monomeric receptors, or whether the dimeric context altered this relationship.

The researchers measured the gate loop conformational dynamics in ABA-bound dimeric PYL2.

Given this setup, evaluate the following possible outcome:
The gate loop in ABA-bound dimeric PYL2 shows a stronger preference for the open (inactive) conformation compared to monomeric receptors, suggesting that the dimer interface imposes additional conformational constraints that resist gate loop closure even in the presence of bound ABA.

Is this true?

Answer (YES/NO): YES